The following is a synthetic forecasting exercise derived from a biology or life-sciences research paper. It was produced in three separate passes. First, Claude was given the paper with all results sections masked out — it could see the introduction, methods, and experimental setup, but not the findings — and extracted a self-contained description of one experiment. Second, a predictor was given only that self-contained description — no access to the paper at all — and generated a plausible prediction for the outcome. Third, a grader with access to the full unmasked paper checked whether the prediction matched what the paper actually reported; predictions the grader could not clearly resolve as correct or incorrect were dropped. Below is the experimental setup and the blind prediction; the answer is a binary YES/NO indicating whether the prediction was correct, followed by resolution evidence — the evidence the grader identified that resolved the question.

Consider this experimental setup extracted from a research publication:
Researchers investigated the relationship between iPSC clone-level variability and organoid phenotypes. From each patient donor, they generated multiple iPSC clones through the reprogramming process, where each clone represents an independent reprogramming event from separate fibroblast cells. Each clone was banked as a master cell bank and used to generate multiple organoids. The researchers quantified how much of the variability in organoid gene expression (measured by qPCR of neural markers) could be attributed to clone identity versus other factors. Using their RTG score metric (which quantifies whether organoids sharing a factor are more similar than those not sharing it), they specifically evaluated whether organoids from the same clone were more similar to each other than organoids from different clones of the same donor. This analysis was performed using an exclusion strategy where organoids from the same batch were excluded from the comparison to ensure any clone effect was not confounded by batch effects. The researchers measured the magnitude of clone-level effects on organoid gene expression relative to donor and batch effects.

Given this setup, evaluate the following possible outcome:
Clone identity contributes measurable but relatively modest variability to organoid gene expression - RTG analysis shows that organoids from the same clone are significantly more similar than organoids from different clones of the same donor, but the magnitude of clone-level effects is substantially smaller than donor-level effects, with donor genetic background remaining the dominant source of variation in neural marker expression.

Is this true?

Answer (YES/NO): NO